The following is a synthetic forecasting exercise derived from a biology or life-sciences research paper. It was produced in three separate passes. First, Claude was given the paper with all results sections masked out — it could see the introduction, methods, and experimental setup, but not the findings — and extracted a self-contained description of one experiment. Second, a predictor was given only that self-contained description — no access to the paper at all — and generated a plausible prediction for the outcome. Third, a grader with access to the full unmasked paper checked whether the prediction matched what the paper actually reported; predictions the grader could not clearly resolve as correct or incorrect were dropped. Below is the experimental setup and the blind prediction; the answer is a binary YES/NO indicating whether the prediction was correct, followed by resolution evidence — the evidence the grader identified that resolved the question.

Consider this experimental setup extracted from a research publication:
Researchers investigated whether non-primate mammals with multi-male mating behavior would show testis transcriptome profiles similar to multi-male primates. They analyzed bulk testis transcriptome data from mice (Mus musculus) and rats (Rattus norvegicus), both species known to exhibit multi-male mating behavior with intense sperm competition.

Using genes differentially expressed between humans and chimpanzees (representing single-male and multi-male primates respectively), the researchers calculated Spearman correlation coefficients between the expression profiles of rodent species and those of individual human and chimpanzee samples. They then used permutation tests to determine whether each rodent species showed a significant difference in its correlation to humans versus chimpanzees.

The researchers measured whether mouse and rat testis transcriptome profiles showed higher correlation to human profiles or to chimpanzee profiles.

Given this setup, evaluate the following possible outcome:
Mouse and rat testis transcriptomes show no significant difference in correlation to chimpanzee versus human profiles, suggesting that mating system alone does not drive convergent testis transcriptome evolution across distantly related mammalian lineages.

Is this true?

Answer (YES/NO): NO